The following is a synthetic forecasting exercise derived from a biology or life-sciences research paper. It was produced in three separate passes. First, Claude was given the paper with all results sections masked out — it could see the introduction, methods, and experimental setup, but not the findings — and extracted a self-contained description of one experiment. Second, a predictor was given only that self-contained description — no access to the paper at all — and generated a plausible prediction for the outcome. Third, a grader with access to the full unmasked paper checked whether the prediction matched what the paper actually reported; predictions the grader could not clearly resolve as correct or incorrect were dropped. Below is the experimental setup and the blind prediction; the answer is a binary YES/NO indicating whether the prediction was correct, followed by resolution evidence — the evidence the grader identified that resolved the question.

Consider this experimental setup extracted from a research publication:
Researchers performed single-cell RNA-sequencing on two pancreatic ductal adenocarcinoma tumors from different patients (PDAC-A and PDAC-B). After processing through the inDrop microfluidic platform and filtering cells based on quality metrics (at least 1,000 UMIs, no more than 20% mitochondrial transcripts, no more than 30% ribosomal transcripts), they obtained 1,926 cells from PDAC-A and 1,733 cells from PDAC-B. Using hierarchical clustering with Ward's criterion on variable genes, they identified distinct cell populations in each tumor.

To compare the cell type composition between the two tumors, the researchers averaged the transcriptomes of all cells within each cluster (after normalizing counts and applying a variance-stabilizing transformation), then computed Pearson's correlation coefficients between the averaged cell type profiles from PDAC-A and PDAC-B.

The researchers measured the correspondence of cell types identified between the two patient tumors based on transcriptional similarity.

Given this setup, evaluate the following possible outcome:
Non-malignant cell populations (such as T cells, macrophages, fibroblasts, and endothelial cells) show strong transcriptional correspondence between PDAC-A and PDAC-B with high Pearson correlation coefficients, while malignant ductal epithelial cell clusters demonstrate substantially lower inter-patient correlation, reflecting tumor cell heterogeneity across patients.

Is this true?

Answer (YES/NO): NO